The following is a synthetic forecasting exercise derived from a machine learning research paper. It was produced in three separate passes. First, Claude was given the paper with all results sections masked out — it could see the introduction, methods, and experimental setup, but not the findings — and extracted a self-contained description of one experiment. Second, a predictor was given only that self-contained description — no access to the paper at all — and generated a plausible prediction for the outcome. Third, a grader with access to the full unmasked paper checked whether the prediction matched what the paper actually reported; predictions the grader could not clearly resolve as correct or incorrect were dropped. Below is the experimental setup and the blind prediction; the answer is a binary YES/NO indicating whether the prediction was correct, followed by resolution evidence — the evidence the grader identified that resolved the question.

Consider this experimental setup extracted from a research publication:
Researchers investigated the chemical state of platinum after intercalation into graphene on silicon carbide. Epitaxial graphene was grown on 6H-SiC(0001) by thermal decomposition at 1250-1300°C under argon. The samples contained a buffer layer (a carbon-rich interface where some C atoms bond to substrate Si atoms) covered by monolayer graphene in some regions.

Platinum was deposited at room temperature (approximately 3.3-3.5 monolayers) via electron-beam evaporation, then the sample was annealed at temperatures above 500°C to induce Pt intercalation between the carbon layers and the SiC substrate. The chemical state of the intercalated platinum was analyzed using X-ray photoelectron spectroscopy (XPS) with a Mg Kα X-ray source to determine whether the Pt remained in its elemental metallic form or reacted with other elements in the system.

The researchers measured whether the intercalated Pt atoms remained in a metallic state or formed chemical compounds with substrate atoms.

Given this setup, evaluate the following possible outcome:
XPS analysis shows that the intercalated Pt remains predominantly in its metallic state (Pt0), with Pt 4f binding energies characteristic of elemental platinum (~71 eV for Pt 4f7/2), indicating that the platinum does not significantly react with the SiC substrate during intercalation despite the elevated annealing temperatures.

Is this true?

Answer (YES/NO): NO